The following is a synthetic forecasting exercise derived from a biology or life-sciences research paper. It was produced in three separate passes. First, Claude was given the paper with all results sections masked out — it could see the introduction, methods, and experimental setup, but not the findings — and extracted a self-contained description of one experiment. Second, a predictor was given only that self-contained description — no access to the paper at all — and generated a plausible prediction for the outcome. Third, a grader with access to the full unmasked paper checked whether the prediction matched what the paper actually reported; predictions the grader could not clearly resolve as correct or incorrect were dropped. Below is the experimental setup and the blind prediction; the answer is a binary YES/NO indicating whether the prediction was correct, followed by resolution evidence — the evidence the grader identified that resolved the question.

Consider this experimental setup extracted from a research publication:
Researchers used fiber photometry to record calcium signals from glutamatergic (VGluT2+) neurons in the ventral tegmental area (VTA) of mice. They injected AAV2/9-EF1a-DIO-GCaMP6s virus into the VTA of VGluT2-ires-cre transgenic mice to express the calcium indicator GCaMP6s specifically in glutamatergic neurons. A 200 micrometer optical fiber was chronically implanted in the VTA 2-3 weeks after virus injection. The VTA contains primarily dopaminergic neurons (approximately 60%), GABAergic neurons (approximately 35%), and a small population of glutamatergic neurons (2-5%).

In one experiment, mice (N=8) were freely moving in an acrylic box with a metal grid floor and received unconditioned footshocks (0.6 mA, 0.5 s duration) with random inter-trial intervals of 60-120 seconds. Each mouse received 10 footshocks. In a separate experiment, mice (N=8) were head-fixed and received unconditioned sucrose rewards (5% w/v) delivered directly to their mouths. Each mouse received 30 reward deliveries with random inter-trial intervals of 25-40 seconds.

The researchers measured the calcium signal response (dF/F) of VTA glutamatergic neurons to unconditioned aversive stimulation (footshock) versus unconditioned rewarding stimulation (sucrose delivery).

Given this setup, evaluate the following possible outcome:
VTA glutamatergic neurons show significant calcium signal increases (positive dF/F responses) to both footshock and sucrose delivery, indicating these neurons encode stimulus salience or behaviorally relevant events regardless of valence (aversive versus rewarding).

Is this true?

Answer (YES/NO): YES